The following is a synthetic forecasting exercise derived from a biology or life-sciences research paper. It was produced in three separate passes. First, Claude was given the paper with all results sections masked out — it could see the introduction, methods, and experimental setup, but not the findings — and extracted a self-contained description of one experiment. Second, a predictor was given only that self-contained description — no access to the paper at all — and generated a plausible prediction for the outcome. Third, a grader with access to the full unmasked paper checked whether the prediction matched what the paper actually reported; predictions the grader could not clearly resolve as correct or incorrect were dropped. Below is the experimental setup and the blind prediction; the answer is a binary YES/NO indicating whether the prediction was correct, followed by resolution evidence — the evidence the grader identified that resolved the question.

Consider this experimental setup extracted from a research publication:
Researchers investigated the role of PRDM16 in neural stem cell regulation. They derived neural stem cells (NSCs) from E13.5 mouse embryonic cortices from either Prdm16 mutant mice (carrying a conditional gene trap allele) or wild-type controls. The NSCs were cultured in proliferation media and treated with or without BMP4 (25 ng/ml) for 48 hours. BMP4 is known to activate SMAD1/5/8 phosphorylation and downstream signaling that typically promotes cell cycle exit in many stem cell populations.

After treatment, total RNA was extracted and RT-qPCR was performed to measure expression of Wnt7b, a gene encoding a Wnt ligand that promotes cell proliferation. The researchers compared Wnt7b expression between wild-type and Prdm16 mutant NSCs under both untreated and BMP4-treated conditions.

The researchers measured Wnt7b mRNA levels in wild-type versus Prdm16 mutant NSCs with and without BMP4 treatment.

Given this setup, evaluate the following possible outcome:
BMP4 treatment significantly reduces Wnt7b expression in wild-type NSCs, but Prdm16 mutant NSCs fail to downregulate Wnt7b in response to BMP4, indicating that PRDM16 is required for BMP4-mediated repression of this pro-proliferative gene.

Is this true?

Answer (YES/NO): YES